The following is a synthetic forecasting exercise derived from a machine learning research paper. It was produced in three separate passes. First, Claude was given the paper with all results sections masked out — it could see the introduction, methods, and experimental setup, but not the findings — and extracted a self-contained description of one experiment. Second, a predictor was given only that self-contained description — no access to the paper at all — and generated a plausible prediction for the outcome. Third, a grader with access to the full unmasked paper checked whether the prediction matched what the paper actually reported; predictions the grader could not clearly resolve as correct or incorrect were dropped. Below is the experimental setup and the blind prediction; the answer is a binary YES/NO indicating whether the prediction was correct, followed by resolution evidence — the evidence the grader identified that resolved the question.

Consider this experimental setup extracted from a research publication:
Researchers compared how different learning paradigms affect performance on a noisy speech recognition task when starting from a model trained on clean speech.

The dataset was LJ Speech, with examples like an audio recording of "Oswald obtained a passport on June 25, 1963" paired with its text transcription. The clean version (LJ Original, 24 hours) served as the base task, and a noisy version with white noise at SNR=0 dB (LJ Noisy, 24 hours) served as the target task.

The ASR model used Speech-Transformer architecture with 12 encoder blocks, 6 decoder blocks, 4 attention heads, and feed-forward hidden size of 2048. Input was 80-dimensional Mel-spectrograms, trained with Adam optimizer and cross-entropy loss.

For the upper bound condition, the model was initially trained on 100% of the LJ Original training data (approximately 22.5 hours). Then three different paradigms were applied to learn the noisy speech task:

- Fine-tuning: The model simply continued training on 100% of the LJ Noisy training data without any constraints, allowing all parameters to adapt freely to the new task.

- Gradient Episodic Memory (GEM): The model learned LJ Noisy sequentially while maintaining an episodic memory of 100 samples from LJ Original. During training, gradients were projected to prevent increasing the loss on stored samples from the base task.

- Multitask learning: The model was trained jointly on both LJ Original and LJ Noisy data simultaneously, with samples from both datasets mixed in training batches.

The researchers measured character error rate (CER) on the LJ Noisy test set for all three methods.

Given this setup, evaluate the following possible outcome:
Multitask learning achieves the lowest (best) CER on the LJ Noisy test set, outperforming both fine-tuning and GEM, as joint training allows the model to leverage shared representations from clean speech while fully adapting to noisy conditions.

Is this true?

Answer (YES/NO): NO